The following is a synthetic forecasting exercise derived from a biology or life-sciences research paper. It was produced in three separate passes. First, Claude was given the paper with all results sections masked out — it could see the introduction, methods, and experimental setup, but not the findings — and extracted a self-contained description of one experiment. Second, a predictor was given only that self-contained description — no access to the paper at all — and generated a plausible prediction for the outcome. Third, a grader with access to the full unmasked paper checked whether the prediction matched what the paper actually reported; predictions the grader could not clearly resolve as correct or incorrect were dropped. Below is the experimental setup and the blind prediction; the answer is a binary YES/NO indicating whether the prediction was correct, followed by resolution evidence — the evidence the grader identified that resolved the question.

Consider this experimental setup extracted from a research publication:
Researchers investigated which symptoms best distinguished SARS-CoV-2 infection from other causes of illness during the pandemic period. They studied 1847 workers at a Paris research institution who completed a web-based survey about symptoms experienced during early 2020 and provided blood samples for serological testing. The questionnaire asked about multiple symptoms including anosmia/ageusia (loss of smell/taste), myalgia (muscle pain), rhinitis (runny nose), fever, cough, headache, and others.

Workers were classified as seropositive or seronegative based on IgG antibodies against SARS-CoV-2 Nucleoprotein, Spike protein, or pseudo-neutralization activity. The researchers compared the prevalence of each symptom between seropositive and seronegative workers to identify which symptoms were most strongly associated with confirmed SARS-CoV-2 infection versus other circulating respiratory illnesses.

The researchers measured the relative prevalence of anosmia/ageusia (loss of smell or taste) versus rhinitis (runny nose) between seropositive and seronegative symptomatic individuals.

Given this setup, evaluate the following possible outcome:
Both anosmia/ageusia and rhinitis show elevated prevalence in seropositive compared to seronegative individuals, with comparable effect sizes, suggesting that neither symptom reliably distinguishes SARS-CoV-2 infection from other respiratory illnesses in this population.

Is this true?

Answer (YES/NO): NO